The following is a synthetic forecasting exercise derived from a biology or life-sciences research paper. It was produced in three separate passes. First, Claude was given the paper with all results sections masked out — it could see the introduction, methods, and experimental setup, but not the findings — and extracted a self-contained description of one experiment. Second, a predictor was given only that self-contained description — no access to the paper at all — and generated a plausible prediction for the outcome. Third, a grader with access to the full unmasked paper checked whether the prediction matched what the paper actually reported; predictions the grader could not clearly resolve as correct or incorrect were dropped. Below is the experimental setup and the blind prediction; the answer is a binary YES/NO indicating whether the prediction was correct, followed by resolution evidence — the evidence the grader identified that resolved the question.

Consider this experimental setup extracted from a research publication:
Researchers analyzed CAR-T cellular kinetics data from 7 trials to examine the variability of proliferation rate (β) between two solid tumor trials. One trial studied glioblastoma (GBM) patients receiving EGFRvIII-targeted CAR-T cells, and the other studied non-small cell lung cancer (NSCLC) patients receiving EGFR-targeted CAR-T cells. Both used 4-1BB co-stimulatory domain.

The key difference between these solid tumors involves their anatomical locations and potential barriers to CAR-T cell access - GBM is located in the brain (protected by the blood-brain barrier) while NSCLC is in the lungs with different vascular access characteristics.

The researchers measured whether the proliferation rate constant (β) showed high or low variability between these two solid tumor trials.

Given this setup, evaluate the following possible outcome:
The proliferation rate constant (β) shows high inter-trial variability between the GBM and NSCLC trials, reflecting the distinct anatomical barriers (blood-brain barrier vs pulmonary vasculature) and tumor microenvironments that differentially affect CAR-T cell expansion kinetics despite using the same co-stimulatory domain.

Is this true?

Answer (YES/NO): YES